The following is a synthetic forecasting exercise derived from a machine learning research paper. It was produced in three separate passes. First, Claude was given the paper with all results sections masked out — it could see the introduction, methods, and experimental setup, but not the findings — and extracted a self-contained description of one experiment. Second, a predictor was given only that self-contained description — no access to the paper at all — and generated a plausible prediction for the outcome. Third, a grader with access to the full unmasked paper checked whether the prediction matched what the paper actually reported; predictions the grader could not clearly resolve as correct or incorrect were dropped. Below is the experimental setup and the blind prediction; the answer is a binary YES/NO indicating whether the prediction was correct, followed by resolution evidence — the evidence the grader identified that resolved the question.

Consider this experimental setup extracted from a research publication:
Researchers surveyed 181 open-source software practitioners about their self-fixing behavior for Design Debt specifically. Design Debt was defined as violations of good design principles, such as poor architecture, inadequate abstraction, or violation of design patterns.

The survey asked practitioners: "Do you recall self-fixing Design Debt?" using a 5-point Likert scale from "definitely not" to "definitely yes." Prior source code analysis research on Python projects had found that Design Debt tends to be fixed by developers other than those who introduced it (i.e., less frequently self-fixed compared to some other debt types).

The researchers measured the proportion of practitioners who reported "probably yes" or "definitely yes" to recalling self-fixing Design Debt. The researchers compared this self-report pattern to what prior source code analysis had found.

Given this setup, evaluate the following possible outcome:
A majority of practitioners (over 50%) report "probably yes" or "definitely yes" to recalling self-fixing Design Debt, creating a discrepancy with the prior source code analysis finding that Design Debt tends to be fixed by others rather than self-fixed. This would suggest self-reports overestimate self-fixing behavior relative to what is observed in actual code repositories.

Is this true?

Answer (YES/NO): YES